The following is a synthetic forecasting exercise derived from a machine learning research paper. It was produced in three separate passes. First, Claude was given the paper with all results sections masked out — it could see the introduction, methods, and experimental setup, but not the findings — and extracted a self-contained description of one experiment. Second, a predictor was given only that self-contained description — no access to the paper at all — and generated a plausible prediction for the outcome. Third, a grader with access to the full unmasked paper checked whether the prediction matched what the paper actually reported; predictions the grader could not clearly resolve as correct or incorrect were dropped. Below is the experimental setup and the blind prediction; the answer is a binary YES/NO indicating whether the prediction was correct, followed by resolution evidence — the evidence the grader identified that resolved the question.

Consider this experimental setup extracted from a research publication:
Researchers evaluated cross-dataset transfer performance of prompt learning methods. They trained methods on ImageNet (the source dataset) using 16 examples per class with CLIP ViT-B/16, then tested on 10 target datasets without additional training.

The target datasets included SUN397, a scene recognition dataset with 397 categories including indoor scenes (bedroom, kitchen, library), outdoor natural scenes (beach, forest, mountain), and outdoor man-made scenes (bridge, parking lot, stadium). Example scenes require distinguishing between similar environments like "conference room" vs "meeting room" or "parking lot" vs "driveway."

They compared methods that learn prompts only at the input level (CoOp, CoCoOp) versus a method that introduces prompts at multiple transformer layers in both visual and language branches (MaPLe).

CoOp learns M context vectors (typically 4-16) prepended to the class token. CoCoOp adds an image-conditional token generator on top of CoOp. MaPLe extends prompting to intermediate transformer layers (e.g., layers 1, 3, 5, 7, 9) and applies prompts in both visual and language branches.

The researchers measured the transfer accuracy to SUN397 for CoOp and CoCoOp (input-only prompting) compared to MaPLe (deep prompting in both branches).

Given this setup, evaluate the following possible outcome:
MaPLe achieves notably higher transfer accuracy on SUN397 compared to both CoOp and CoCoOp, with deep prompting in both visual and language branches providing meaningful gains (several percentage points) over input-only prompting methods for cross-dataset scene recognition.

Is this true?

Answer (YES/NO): NO